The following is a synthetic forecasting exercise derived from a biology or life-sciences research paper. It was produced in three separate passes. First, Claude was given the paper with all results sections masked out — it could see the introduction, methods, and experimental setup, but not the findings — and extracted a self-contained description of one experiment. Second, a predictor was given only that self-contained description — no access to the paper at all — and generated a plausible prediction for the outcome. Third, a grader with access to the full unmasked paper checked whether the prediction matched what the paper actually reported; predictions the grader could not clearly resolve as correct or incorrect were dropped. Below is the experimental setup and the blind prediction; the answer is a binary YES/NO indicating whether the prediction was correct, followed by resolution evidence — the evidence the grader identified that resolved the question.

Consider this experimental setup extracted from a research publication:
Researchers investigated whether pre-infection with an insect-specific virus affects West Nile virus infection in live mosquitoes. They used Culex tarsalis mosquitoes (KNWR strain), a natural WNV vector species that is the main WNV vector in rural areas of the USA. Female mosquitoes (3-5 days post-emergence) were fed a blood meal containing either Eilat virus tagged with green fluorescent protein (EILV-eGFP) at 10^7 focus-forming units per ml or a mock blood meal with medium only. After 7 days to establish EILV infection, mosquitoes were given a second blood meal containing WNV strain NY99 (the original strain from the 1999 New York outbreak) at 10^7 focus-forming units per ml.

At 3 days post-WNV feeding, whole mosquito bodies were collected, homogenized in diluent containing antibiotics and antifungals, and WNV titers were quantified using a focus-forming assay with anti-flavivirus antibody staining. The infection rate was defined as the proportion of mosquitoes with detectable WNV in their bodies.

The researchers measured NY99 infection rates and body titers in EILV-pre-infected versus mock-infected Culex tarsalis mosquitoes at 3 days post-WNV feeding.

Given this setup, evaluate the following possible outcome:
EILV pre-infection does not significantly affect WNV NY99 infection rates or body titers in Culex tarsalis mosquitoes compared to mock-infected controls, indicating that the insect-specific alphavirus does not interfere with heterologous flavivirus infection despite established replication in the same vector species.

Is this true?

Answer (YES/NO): NO